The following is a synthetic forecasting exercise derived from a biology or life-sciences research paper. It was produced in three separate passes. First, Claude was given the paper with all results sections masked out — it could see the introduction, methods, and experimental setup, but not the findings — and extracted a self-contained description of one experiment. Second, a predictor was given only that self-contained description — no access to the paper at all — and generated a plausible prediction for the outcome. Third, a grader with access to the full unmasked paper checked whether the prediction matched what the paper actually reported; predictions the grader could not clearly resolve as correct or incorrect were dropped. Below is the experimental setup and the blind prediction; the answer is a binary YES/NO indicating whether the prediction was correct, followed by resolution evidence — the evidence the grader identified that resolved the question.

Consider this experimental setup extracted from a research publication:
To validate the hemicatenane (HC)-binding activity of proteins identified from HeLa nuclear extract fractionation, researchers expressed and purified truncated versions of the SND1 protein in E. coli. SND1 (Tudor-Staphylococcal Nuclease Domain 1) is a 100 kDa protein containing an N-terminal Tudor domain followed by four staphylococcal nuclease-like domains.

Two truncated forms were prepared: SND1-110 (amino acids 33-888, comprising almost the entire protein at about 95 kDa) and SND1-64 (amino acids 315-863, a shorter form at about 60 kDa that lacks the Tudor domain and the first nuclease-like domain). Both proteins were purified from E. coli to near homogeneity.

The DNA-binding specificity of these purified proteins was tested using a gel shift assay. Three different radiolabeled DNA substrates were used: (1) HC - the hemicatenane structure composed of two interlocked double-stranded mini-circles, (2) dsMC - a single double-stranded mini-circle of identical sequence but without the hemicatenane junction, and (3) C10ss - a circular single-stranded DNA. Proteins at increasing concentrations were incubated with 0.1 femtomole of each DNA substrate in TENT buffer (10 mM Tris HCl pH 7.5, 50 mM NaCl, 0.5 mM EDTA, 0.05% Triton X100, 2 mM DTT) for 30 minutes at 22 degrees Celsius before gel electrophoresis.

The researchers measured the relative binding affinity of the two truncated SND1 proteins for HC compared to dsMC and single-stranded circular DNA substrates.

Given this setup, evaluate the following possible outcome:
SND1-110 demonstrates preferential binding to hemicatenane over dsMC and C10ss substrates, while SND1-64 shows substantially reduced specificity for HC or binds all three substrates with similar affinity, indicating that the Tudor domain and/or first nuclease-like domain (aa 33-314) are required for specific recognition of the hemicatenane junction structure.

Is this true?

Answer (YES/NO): NO